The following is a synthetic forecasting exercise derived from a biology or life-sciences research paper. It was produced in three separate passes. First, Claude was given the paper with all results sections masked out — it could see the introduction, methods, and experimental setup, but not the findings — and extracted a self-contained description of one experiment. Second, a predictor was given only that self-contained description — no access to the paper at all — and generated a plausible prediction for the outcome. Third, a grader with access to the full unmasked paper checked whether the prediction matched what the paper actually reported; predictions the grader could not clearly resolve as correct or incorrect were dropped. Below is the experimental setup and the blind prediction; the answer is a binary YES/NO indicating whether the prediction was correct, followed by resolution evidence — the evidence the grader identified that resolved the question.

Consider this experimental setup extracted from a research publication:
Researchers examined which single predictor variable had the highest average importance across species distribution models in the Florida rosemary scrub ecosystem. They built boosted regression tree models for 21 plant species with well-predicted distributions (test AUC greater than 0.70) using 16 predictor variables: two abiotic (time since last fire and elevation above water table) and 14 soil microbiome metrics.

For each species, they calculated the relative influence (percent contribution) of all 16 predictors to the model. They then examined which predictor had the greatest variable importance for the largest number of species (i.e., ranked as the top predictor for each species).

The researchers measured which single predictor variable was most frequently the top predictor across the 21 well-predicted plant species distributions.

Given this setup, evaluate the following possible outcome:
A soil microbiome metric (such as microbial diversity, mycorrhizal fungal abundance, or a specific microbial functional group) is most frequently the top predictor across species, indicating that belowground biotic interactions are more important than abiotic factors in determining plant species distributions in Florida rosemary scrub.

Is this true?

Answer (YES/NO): NO